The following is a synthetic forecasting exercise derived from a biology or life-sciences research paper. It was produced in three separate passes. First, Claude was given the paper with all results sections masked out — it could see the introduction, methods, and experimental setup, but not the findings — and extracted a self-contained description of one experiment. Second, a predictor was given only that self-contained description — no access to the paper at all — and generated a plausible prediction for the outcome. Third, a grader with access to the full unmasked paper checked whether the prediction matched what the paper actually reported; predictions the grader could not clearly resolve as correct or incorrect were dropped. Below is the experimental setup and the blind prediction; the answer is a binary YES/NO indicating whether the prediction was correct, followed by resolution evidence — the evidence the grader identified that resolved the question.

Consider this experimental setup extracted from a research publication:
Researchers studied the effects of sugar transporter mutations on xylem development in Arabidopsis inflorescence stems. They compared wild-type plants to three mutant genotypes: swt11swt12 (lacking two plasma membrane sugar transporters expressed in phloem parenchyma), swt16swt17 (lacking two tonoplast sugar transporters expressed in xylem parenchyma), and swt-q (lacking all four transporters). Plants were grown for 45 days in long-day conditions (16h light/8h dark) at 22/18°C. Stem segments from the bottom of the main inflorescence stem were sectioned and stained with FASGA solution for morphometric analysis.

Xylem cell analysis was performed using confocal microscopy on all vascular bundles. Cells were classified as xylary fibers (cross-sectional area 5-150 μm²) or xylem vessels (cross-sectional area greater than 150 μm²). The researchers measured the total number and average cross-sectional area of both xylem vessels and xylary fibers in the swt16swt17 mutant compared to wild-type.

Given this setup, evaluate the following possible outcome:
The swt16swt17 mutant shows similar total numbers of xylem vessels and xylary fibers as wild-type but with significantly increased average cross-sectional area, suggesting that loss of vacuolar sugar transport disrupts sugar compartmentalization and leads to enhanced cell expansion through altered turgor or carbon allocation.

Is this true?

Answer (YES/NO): NO